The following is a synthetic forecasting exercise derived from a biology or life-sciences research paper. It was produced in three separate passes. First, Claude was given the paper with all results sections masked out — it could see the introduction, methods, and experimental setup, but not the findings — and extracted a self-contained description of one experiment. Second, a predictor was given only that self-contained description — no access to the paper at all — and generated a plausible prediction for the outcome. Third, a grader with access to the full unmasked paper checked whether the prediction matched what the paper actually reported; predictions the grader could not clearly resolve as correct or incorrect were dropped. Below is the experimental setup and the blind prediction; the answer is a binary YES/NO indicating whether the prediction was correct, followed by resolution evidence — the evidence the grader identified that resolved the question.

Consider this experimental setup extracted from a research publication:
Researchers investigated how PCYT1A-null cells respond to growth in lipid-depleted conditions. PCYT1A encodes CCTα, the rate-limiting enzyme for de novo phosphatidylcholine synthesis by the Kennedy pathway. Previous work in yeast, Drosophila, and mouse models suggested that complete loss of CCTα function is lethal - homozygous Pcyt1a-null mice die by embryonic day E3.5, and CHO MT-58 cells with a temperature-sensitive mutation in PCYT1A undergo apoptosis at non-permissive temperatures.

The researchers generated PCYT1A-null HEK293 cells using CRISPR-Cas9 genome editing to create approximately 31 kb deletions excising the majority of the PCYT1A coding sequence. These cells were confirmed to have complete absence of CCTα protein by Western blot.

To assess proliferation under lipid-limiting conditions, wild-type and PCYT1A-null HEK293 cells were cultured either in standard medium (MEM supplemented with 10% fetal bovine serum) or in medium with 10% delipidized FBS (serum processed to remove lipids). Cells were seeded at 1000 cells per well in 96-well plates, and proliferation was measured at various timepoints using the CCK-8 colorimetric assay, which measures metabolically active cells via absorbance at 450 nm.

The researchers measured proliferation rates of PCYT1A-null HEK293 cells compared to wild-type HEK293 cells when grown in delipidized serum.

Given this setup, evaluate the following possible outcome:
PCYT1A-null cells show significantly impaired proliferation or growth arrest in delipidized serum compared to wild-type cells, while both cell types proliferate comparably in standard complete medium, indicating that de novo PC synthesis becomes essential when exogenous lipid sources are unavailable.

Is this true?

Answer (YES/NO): NO